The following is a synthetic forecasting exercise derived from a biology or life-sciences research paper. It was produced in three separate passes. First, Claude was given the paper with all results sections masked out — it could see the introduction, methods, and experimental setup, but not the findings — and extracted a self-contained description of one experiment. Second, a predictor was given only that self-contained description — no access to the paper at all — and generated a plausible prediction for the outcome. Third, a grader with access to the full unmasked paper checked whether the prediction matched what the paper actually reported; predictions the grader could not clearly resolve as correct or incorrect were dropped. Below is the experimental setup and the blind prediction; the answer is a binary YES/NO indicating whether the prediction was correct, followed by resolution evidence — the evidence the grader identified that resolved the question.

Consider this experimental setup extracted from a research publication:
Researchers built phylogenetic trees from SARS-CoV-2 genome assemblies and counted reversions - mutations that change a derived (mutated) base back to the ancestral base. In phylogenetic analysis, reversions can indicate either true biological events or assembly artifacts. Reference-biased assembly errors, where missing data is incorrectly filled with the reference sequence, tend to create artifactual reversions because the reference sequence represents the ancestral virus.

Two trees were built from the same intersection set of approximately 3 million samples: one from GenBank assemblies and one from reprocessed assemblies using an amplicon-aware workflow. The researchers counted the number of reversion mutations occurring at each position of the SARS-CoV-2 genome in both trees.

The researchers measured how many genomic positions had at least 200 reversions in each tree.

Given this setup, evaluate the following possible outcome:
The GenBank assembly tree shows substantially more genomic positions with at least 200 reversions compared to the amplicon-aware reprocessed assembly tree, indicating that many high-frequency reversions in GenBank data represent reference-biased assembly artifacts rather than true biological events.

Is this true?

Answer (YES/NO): YES